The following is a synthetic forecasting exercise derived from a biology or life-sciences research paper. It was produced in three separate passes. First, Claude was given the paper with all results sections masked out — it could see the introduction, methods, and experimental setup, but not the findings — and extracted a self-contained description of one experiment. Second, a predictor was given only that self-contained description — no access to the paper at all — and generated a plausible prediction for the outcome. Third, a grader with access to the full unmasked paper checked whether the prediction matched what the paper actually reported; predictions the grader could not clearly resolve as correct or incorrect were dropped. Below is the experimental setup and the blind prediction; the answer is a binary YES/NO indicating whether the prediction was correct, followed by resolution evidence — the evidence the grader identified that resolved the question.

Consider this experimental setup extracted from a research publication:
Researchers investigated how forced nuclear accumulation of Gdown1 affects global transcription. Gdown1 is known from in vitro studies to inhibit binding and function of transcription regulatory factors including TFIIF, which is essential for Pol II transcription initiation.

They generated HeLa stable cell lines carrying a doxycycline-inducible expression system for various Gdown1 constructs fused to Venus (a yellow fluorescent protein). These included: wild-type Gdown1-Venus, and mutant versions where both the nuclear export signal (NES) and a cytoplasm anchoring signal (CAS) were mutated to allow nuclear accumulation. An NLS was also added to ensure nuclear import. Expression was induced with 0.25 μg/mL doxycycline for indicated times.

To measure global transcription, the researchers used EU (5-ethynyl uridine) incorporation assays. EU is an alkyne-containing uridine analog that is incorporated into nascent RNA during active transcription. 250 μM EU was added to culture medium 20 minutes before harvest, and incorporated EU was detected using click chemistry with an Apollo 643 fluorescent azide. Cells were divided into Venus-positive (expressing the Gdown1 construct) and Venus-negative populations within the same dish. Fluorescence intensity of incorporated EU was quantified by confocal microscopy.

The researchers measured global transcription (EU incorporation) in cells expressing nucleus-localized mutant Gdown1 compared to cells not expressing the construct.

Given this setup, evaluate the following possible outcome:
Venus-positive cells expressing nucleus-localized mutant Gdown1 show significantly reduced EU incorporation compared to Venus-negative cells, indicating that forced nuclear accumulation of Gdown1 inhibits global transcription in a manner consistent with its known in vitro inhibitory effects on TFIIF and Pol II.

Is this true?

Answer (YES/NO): YES